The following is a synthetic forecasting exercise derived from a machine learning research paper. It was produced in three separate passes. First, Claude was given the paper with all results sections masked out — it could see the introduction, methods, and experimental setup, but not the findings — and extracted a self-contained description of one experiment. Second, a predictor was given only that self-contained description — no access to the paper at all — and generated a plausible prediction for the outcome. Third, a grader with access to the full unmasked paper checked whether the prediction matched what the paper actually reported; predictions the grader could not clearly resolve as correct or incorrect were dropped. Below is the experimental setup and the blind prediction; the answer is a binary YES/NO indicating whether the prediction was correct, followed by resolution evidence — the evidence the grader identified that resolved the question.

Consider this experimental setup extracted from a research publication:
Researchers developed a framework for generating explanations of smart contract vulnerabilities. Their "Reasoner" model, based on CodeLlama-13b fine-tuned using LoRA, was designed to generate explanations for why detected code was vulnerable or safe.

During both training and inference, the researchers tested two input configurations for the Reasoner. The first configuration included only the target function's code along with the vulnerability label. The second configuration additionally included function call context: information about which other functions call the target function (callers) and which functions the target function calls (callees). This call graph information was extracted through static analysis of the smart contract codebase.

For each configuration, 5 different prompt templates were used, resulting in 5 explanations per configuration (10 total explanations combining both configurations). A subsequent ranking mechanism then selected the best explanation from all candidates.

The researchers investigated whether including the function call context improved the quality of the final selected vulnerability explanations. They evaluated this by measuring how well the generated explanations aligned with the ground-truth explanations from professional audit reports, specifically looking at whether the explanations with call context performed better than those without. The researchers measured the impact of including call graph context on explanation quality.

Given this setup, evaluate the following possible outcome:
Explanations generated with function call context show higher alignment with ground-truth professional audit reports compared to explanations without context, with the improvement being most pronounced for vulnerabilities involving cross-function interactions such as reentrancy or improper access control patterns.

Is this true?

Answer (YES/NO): NO